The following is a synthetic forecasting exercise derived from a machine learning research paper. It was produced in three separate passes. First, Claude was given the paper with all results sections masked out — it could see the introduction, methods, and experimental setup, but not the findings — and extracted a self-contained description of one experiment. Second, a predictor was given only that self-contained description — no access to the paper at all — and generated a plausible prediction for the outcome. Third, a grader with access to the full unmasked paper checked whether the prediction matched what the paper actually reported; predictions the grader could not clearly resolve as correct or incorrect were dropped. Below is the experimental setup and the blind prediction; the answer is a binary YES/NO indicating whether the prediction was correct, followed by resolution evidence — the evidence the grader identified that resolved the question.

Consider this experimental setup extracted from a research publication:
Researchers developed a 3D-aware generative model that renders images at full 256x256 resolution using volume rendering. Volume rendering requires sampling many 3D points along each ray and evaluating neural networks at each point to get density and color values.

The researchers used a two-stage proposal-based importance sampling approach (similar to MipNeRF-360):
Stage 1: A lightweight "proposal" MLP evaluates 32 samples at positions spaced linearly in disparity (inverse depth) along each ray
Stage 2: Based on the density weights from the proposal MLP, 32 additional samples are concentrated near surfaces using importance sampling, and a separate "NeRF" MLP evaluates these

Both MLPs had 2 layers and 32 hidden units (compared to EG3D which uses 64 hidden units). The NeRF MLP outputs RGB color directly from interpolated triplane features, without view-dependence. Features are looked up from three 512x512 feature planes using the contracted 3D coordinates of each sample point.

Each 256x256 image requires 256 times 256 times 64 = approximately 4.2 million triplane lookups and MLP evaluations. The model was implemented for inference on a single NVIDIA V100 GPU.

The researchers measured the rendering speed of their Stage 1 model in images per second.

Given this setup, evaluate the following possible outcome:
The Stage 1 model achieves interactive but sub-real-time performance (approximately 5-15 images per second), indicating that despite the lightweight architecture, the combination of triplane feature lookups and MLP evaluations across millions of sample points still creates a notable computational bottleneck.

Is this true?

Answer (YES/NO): YES